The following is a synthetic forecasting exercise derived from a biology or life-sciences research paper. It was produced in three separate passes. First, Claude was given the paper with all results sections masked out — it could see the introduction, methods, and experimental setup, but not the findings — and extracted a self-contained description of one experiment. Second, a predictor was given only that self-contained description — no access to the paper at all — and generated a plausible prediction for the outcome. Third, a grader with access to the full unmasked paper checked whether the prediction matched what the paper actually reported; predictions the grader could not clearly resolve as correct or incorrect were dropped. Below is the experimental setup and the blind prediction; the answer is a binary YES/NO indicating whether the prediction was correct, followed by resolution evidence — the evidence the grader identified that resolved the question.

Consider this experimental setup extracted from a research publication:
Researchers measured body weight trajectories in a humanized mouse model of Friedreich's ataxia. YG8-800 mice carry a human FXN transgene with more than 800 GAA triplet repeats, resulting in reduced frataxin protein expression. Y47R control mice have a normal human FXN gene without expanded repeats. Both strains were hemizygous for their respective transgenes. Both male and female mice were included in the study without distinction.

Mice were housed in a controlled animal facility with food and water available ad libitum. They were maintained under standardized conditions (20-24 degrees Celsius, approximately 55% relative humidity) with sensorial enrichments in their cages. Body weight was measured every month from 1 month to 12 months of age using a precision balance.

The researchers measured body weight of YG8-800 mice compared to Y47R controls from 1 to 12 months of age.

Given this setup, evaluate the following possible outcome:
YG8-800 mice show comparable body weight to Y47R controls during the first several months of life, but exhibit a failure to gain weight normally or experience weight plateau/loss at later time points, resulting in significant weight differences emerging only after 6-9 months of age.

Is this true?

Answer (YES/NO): NO